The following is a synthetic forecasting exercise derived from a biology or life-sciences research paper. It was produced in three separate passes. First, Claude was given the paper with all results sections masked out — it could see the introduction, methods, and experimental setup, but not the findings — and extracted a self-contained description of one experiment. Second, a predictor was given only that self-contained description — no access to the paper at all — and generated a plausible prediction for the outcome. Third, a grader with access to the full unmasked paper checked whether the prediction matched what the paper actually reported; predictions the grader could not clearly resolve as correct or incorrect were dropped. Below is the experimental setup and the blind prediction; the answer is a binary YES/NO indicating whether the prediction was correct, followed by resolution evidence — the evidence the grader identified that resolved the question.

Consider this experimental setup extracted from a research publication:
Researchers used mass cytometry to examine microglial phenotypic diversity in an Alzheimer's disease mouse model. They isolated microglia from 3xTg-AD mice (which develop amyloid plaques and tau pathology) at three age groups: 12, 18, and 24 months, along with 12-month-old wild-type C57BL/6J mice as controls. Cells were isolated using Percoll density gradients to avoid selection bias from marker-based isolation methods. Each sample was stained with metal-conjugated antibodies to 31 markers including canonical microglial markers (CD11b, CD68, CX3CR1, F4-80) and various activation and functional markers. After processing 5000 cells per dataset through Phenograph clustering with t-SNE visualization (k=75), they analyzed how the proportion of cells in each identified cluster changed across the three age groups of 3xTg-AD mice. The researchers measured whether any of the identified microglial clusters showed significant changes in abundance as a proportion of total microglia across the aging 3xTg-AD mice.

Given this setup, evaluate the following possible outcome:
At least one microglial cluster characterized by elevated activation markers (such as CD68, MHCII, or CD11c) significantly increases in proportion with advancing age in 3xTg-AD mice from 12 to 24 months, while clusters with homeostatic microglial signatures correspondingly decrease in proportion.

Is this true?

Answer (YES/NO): NO